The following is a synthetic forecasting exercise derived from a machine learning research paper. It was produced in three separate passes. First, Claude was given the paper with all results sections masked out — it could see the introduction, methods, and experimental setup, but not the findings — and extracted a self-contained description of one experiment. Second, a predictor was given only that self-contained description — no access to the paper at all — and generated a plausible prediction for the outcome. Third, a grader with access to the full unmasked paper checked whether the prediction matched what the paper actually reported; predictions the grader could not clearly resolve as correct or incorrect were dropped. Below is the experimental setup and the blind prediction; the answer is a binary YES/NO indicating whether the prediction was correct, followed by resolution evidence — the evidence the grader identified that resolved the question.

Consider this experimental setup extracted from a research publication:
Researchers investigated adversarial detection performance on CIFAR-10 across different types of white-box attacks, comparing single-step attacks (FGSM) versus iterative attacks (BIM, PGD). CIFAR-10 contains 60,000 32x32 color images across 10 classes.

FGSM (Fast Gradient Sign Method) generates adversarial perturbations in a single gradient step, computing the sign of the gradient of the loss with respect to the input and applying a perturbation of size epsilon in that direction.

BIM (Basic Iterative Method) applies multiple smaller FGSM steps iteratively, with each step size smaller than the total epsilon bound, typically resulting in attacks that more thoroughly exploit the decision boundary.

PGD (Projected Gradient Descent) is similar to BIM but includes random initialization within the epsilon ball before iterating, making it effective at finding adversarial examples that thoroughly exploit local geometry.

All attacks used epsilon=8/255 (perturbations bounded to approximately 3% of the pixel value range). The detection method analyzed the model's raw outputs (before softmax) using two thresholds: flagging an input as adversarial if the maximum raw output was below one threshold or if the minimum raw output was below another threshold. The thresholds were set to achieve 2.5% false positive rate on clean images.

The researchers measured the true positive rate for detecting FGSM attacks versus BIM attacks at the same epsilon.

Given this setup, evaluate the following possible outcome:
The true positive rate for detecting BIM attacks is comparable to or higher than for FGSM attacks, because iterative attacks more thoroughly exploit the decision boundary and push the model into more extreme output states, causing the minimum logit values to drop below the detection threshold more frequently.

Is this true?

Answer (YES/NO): NO